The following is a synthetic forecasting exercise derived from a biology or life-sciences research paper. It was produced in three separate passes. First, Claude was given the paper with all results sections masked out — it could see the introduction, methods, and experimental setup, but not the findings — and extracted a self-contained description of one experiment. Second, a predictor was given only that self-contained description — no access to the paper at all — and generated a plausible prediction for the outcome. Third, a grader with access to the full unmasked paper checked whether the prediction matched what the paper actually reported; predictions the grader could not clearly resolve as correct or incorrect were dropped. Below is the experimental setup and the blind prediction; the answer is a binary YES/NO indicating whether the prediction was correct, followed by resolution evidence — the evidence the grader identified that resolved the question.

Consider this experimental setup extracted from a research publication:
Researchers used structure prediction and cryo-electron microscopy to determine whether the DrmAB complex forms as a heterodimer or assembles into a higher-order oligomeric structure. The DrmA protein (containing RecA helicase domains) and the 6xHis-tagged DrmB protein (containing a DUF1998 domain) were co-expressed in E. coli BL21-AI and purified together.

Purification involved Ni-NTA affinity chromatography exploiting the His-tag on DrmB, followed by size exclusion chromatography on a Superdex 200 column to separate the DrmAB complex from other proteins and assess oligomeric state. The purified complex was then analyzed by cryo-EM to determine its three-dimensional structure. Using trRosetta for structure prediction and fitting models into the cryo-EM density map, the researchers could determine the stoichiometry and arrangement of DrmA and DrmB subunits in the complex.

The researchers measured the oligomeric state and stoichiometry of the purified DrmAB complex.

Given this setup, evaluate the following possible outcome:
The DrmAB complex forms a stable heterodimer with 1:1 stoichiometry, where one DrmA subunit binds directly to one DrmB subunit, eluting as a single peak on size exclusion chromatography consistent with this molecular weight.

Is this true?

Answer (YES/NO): YES